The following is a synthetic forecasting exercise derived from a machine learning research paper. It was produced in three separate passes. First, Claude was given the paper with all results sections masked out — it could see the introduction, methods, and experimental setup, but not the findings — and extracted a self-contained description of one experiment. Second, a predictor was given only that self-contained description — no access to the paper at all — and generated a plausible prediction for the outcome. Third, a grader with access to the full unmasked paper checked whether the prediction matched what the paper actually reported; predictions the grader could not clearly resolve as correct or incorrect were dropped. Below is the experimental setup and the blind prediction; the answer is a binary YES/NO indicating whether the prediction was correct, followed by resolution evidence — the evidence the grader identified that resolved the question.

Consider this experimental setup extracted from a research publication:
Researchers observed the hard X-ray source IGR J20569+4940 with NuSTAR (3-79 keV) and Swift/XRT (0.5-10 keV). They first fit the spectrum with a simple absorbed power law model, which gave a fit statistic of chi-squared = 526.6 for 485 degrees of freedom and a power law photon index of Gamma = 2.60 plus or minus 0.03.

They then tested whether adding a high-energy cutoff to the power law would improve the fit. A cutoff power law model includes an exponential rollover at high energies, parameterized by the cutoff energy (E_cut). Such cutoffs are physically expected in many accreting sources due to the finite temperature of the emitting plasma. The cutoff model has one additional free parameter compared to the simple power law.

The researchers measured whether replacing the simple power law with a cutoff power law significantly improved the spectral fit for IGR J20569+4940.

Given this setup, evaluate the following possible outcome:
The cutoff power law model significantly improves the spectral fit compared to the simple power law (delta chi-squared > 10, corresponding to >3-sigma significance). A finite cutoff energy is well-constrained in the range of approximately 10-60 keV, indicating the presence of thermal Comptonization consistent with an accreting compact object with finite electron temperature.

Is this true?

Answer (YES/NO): YES